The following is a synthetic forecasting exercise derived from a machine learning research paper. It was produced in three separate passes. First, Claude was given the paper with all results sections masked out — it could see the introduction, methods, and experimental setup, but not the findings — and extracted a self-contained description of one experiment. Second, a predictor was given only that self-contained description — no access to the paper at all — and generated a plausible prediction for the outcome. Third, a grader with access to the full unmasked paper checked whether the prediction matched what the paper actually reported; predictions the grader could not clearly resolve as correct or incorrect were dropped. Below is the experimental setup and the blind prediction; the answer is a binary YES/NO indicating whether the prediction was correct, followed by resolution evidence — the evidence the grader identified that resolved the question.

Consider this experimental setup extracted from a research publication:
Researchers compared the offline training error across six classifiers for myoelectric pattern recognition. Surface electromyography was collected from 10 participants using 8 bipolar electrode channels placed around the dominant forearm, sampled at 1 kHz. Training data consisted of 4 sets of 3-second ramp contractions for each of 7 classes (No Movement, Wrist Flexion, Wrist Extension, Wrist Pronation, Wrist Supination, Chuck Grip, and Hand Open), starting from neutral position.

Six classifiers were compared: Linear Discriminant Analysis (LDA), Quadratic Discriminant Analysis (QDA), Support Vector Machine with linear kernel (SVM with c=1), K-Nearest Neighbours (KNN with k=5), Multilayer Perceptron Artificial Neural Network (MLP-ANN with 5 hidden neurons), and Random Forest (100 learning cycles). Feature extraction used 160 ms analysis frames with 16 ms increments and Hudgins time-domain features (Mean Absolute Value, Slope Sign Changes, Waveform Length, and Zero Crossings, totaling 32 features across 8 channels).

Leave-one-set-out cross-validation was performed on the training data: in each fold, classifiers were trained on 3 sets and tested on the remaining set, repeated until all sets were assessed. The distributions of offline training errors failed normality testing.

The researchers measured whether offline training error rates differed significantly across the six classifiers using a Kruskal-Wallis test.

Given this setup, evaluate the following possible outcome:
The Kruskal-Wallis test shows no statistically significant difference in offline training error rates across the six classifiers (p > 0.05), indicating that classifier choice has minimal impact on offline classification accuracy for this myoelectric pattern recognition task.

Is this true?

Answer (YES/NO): YES